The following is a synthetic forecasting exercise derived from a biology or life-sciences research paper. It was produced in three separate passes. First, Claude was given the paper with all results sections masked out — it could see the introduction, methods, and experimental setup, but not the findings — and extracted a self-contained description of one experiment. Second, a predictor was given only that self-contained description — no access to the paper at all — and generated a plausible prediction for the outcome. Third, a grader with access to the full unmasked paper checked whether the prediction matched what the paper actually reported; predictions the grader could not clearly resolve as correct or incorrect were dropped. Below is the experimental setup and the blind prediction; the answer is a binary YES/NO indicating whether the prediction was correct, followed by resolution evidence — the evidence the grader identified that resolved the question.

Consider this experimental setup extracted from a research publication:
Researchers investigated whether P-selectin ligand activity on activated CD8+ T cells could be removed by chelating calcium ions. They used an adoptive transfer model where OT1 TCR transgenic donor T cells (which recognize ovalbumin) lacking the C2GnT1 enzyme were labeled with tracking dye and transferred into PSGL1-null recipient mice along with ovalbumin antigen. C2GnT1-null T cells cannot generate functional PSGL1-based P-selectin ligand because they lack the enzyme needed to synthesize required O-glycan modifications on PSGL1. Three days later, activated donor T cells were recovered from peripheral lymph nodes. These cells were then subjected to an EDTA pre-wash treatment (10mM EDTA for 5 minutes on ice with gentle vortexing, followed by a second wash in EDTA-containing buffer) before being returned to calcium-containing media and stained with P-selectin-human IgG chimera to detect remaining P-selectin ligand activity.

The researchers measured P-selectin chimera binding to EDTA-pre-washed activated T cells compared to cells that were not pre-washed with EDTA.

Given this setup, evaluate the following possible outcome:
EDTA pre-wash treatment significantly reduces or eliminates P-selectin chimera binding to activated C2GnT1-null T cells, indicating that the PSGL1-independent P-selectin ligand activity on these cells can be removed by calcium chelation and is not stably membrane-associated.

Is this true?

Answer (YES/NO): YES